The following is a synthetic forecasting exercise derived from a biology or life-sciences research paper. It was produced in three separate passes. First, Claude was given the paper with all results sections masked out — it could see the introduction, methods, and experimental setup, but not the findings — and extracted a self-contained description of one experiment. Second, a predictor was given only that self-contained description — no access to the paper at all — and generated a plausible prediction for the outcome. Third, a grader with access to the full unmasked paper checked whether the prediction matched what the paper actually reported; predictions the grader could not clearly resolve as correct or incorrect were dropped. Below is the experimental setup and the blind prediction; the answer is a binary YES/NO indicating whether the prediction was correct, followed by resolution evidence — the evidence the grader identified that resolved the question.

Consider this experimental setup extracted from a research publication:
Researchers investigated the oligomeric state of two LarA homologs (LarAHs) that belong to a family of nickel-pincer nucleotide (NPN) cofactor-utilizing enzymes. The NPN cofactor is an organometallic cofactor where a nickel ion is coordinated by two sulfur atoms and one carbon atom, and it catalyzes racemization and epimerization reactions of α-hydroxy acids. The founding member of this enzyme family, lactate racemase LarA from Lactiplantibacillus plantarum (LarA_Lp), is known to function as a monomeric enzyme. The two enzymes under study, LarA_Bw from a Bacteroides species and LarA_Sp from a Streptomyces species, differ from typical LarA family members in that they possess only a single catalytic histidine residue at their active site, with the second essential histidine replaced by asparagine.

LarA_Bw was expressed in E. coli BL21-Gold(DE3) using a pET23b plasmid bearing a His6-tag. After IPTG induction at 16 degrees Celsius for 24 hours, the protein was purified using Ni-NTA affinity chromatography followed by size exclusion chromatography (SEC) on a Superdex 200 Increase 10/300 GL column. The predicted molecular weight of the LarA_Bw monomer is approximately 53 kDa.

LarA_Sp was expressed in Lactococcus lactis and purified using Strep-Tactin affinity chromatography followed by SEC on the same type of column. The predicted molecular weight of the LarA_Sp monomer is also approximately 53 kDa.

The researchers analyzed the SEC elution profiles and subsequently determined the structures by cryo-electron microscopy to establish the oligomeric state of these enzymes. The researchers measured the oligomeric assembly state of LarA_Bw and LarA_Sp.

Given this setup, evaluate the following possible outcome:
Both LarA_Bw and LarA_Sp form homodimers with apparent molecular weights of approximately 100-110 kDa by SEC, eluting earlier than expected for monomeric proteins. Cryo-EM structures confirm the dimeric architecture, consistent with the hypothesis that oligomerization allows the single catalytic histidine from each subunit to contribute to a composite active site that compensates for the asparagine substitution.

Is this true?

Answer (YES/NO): NO